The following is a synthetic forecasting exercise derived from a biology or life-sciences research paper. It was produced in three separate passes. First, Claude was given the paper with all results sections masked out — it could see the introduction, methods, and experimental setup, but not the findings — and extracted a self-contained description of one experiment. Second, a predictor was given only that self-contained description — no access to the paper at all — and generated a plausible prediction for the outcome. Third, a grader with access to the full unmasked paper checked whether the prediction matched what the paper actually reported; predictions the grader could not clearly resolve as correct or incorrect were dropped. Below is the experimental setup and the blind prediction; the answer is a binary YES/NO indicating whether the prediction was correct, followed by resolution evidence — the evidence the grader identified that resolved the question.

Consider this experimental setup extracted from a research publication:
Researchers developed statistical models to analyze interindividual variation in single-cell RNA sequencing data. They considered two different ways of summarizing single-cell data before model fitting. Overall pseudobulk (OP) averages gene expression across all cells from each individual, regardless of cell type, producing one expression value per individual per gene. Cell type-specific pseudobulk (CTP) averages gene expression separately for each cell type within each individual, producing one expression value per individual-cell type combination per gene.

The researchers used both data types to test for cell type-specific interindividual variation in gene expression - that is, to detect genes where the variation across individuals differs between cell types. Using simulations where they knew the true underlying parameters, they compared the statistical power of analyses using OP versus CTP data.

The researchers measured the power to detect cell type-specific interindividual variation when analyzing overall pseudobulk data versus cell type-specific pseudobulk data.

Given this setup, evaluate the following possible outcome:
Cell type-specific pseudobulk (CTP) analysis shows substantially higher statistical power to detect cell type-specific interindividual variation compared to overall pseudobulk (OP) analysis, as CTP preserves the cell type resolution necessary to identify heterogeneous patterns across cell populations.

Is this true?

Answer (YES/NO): YES